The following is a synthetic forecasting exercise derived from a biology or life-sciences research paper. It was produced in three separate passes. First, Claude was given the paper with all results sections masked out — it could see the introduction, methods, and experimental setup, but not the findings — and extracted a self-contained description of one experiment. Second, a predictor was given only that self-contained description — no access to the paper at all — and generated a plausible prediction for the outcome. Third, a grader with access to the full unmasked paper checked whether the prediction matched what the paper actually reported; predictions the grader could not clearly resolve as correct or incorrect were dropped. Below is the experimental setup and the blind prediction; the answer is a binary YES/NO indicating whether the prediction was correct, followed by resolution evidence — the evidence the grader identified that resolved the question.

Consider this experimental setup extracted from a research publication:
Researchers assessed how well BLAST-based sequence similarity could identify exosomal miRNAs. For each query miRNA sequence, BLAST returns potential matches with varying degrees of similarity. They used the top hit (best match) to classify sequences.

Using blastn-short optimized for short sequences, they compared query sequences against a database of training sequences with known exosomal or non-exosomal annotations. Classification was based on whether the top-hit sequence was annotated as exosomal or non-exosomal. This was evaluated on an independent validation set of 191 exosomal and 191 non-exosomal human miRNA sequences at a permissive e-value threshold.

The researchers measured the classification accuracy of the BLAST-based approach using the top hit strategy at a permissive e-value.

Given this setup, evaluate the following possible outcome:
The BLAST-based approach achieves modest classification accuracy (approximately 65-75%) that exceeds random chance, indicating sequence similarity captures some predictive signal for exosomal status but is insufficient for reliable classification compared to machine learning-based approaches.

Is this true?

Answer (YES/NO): YES